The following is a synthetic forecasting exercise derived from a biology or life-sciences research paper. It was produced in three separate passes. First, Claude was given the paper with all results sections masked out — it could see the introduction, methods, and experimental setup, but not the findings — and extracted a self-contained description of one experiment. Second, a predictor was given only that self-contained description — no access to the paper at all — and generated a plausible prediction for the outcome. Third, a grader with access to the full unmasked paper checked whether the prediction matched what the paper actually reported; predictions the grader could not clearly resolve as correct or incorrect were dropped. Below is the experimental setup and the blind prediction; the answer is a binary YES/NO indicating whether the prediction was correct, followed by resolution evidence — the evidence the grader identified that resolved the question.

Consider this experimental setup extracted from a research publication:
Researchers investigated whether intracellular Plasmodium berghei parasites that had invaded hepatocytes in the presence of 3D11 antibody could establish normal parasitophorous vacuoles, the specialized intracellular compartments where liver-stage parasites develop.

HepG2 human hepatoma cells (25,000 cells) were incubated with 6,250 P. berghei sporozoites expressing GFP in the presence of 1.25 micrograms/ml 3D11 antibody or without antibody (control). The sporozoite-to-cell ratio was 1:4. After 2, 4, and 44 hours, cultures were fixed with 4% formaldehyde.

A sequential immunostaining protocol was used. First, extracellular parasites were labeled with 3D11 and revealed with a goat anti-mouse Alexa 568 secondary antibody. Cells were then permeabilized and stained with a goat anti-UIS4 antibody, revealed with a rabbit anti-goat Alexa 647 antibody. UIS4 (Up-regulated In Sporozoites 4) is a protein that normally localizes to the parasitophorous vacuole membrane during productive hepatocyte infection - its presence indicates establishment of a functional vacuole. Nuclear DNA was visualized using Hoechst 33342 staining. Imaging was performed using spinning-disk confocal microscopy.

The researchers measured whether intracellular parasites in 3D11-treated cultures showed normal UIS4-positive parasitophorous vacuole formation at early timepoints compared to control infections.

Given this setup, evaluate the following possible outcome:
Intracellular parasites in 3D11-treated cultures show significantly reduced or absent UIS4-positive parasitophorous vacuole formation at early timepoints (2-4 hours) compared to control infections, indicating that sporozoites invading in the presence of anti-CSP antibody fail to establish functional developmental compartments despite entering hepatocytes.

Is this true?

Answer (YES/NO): YES